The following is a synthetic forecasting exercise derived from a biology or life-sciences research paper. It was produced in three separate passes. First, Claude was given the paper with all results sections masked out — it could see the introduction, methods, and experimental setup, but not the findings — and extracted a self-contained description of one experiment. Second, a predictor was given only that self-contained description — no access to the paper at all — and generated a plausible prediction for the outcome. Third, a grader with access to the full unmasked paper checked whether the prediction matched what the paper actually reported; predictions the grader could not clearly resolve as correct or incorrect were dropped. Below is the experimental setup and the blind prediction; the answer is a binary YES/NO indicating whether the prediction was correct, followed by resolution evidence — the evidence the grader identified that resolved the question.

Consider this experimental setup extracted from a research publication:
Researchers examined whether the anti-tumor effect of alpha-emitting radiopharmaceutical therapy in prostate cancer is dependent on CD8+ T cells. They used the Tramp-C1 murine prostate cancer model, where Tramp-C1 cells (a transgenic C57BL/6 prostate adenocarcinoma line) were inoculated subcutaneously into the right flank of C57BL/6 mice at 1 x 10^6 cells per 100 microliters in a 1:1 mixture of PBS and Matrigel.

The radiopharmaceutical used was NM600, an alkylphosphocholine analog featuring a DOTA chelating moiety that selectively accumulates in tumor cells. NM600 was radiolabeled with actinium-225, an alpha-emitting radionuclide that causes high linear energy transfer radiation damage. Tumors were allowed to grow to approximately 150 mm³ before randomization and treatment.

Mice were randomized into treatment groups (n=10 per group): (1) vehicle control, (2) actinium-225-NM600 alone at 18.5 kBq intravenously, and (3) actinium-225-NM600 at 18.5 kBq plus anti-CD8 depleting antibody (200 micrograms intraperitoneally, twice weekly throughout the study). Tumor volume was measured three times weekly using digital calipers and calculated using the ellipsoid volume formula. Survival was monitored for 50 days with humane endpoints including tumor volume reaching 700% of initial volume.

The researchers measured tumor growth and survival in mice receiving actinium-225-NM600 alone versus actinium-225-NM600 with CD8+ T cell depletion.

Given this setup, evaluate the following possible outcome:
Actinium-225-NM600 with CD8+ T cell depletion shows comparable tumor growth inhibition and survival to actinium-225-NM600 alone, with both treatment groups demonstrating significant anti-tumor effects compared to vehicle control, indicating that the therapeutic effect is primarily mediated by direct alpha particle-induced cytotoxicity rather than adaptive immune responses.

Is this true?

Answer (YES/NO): NO